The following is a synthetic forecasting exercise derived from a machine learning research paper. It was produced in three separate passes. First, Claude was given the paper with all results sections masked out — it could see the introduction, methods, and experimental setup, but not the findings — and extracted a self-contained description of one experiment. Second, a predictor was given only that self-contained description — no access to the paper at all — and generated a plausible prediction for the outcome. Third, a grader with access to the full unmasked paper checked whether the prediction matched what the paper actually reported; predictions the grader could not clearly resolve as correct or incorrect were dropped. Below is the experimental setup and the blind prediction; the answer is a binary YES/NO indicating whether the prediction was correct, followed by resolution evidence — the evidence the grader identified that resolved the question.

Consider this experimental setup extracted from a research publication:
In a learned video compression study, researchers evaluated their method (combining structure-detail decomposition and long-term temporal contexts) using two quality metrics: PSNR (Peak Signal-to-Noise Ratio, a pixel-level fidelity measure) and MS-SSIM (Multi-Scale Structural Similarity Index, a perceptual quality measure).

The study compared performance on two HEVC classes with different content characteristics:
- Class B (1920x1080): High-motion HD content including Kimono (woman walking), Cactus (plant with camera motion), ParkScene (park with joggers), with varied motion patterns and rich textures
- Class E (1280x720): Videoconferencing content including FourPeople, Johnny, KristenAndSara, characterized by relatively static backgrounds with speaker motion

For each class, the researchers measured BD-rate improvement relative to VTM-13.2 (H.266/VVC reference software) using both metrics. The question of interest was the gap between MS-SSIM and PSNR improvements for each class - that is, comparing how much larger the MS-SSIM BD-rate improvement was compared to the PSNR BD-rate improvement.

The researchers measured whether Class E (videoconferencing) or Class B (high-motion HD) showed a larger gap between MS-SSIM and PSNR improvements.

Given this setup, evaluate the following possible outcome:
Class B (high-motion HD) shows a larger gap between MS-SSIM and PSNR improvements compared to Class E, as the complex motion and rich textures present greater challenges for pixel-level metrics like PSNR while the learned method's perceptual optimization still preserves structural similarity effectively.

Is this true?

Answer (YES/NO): NO